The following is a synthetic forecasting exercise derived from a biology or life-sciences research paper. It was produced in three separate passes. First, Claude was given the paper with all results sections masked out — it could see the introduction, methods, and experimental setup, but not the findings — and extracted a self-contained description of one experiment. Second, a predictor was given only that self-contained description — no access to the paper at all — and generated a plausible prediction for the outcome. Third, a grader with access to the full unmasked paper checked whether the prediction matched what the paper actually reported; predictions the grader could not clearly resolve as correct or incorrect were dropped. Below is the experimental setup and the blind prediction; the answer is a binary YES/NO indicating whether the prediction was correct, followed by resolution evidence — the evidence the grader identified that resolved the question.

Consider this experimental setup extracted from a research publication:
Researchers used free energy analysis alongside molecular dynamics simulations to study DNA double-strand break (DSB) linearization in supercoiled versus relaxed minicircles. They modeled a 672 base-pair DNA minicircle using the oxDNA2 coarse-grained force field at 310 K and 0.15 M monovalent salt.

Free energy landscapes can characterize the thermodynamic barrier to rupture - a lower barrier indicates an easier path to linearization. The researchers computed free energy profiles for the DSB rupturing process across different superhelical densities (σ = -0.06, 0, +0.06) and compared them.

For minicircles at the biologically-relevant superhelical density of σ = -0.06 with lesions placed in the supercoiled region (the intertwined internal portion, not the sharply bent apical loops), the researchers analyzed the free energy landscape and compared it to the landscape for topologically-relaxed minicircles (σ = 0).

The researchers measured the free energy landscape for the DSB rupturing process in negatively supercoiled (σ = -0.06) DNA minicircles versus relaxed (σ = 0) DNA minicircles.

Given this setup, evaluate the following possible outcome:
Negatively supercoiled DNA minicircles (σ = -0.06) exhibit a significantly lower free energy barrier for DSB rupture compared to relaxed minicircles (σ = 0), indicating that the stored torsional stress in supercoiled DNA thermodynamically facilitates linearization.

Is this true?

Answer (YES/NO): NO